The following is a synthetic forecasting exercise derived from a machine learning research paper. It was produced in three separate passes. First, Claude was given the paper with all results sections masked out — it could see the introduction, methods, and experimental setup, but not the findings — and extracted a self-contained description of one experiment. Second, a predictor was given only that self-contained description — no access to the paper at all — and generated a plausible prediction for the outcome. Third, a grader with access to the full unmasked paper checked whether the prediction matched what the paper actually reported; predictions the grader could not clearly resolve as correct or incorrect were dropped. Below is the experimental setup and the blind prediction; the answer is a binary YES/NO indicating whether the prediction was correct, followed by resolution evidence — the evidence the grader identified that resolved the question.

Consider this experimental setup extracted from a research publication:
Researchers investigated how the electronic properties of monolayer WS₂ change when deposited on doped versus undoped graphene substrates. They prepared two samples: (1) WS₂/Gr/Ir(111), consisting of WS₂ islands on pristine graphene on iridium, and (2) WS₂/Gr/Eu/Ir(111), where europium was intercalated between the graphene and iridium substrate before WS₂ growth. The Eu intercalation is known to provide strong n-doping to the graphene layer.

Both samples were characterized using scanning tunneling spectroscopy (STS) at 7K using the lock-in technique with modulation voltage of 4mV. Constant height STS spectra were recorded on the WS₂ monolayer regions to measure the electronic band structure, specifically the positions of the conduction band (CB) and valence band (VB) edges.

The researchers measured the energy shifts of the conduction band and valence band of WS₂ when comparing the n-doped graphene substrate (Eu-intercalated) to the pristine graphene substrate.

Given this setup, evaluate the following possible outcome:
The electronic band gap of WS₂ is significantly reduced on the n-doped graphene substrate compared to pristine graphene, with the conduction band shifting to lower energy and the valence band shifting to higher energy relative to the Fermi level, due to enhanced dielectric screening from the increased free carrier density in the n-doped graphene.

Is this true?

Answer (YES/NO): NO